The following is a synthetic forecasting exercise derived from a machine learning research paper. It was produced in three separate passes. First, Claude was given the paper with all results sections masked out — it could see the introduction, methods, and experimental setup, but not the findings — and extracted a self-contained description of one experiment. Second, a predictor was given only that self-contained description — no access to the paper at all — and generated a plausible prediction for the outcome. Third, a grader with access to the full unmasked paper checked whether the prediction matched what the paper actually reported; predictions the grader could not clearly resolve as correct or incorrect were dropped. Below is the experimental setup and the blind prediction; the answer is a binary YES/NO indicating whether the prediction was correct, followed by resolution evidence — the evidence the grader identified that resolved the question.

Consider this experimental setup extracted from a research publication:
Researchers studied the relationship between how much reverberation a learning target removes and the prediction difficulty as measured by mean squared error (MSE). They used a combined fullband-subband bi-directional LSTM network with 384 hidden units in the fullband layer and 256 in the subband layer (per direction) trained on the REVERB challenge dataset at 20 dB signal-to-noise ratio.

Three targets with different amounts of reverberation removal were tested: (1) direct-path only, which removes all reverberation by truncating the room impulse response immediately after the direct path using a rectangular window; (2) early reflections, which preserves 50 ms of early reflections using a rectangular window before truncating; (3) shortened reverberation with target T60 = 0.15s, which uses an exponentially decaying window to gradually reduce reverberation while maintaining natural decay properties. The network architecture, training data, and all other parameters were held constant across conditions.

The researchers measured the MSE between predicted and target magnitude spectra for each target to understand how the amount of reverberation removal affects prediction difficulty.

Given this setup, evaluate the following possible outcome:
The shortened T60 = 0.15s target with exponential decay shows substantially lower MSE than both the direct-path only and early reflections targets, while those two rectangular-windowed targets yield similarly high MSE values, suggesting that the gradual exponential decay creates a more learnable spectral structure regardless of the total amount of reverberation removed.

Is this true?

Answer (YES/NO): YES